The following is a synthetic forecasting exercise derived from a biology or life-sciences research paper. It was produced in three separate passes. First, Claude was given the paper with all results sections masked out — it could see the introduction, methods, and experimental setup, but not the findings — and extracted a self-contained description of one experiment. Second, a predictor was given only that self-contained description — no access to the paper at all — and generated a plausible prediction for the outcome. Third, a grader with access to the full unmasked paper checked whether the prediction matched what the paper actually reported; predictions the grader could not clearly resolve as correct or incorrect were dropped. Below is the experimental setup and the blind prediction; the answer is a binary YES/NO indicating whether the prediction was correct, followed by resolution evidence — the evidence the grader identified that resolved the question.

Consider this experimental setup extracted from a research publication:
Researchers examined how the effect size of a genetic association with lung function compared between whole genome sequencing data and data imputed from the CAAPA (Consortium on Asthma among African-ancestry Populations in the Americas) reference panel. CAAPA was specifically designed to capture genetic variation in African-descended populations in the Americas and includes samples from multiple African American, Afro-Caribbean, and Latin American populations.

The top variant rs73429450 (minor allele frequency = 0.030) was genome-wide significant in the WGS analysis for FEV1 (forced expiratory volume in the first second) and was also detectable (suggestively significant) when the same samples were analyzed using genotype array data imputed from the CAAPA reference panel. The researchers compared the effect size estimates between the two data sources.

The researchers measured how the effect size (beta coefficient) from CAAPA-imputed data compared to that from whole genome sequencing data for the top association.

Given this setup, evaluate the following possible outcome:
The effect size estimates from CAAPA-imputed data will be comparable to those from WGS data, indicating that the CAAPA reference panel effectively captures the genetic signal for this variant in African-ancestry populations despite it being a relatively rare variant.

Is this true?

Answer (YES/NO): NO